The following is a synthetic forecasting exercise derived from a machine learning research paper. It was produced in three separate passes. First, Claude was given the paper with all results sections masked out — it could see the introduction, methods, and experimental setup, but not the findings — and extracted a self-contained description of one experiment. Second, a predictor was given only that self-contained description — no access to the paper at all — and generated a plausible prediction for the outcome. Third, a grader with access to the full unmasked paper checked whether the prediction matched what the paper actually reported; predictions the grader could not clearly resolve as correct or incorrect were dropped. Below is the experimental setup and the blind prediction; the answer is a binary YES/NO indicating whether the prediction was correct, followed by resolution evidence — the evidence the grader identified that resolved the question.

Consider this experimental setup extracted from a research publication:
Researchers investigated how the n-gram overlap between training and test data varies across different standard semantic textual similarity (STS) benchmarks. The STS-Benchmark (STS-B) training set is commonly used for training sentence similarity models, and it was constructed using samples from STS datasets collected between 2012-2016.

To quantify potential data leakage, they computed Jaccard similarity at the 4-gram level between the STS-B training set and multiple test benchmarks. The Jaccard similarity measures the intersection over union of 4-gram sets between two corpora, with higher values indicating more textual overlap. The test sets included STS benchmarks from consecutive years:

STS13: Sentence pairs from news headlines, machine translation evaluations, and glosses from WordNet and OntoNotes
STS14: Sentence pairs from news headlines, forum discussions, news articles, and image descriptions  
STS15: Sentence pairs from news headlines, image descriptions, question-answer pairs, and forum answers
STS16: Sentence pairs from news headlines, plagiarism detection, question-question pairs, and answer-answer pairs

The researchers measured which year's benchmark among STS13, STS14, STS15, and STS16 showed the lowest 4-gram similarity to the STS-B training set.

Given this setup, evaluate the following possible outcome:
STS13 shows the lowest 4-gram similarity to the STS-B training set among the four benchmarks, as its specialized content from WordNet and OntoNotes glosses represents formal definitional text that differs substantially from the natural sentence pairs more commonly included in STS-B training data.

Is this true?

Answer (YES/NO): NO